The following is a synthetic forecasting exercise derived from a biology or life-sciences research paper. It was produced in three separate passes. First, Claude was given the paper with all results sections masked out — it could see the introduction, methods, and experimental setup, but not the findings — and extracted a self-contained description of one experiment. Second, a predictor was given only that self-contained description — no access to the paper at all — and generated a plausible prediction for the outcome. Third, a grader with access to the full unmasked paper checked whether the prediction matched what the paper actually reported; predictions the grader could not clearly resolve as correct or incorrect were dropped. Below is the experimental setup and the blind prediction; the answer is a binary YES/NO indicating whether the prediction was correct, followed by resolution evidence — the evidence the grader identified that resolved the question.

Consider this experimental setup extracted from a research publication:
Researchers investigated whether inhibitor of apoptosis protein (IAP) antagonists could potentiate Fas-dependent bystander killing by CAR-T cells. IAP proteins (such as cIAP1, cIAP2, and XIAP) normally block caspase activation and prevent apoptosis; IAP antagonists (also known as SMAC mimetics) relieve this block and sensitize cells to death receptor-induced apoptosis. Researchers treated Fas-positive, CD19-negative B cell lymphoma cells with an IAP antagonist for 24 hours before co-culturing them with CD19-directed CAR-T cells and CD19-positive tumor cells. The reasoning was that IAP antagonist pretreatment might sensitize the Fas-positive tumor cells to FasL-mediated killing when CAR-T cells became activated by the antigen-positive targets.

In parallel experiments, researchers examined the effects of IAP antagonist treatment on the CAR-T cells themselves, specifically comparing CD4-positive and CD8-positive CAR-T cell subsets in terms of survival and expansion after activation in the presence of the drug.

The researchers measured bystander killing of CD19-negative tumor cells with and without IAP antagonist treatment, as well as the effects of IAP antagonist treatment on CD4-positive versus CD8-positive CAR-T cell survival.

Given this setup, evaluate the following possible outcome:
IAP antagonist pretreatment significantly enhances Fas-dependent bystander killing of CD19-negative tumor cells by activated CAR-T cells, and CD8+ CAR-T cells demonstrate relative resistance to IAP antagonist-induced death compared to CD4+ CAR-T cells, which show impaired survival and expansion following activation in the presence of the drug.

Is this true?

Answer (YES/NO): YES